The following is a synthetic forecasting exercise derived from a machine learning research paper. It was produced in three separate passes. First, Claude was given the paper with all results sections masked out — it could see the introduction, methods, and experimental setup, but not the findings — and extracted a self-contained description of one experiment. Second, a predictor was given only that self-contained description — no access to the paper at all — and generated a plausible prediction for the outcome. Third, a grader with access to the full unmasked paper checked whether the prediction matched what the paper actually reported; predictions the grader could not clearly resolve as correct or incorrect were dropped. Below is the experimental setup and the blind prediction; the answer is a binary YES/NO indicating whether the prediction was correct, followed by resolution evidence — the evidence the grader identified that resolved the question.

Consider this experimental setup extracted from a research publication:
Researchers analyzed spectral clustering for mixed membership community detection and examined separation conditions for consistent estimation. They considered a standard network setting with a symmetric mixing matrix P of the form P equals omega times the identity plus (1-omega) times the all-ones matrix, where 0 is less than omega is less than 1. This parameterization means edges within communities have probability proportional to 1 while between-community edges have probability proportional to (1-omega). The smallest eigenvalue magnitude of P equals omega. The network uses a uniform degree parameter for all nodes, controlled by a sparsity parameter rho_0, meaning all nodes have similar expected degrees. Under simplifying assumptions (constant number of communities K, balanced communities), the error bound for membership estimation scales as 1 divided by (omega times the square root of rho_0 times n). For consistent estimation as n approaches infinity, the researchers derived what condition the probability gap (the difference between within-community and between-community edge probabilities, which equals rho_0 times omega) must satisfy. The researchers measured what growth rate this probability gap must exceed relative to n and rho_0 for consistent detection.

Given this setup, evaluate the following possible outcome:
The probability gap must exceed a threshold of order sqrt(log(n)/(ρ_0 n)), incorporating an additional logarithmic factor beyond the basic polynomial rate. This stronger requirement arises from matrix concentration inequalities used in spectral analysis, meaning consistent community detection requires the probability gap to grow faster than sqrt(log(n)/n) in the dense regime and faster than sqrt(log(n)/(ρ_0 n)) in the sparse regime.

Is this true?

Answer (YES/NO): NO